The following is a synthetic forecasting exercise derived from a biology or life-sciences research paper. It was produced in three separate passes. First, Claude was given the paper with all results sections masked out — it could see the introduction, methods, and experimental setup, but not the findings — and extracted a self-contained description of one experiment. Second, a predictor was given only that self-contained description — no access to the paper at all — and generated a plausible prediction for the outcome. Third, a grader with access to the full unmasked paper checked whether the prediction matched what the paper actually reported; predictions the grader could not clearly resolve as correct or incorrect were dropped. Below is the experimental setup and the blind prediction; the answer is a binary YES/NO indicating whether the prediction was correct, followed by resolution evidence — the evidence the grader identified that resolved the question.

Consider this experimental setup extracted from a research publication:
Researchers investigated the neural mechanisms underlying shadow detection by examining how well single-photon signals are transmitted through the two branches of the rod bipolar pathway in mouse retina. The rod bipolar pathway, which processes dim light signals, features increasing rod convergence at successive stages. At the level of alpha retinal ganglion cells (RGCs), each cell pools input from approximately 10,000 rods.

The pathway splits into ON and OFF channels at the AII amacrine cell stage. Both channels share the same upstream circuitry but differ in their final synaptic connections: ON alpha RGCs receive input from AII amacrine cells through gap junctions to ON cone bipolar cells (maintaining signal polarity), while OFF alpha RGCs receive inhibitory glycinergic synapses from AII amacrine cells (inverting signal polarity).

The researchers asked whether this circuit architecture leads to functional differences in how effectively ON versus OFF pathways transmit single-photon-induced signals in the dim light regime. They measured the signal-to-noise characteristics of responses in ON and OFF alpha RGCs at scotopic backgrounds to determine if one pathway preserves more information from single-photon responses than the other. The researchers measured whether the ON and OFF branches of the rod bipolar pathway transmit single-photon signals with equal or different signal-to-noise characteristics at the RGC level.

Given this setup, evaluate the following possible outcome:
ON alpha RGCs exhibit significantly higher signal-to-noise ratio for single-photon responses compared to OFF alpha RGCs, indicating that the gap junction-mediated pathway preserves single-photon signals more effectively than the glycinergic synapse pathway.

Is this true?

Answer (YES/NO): NO